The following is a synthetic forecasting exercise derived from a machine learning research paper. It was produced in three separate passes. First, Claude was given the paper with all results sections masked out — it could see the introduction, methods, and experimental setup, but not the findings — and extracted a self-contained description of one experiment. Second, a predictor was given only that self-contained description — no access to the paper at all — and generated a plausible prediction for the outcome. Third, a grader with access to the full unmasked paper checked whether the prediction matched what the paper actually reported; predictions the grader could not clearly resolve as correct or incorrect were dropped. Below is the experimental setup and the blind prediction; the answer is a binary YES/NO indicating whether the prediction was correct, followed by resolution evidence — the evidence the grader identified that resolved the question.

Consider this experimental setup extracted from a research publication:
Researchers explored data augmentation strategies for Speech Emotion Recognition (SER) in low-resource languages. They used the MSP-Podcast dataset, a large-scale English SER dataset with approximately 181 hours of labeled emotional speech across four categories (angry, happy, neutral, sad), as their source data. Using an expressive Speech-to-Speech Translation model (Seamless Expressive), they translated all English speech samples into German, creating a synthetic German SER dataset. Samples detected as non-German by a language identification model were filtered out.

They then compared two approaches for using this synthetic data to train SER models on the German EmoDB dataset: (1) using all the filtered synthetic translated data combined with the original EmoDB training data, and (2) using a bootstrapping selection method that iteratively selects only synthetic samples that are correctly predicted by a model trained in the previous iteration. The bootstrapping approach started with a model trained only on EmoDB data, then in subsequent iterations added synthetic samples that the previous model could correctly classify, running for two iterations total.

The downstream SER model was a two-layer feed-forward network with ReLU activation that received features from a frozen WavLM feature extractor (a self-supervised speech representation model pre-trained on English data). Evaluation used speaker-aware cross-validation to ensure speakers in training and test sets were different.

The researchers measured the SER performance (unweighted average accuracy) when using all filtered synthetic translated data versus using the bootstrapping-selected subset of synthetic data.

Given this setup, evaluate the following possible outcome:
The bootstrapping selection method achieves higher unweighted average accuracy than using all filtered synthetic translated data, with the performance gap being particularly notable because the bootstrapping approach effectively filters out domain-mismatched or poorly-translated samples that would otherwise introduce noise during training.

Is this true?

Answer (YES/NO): YES